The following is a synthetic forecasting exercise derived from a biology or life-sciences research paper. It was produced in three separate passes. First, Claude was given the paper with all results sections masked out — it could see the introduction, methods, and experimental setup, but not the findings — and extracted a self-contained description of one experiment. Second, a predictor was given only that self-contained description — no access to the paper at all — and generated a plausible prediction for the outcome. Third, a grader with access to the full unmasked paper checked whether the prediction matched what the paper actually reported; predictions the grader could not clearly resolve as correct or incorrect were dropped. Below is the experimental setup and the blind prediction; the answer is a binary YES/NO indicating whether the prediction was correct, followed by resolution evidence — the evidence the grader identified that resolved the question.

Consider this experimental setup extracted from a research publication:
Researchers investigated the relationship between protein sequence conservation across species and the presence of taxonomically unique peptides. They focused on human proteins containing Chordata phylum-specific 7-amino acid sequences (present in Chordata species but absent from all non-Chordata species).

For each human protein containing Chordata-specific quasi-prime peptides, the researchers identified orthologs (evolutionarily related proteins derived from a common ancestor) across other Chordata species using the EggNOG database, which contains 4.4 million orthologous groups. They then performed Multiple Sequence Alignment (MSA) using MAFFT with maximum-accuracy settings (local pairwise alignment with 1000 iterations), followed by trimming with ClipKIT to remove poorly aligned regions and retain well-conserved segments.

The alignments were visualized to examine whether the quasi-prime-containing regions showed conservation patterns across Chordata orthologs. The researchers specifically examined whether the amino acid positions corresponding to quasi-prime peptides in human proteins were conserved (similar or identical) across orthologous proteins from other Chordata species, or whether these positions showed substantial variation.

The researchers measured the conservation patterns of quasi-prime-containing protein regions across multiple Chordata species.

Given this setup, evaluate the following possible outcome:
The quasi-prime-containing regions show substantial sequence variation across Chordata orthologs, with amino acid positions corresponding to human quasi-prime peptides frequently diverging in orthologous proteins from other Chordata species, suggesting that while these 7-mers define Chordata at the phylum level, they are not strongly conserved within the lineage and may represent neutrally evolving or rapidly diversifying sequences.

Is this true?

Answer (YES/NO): NO